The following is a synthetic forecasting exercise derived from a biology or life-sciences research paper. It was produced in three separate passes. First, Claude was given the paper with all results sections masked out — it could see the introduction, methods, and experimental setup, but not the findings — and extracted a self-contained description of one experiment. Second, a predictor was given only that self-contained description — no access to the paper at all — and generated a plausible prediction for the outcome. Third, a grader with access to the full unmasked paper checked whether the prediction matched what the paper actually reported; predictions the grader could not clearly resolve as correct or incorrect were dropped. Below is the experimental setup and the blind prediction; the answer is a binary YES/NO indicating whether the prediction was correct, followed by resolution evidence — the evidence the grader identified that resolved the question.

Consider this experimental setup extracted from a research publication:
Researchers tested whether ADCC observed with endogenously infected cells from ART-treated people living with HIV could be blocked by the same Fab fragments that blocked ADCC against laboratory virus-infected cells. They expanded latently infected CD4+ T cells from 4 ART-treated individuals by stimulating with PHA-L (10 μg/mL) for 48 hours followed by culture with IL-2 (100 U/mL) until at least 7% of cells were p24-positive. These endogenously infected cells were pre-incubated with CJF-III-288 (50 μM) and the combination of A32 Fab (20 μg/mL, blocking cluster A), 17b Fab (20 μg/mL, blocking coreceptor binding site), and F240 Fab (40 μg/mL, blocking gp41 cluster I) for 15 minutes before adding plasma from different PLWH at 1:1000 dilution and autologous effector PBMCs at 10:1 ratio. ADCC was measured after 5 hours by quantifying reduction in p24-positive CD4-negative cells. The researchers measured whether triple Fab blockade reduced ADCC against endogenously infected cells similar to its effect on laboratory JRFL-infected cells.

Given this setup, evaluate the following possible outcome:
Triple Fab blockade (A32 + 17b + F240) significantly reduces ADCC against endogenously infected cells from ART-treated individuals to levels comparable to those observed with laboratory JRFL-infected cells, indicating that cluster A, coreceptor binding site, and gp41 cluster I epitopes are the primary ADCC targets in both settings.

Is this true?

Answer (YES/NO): NO